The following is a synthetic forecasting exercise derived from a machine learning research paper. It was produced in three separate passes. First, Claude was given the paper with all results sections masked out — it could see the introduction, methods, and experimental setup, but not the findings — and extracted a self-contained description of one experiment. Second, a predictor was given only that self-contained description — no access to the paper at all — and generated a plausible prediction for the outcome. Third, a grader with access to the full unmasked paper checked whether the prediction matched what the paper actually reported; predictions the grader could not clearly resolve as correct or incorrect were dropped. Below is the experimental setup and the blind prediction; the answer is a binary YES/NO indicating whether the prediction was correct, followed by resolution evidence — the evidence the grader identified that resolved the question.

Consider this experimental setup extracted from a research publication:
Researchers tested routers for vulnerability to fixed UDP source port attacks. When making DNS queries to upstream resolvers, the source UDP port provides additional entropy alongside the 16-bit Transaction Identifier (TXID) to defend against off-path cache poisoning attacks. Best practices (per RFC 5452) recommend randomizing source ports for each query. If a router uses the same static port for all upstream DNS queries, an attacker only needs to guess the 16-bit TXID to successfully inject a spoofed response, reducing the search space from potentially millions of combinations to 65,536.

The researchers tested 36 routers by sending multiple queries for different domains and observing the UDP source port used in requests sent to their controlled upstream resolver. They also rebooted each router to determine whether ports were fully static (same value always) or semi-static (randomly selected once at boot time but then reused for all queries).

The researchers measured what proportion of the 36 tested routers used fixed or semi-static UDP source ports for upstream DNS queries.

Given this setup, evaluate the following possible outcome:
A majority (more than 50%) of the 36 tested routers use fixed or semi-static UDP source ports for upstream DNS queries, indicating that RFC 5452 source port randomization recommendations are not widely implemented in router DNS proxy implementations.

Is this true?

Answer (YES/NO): NO